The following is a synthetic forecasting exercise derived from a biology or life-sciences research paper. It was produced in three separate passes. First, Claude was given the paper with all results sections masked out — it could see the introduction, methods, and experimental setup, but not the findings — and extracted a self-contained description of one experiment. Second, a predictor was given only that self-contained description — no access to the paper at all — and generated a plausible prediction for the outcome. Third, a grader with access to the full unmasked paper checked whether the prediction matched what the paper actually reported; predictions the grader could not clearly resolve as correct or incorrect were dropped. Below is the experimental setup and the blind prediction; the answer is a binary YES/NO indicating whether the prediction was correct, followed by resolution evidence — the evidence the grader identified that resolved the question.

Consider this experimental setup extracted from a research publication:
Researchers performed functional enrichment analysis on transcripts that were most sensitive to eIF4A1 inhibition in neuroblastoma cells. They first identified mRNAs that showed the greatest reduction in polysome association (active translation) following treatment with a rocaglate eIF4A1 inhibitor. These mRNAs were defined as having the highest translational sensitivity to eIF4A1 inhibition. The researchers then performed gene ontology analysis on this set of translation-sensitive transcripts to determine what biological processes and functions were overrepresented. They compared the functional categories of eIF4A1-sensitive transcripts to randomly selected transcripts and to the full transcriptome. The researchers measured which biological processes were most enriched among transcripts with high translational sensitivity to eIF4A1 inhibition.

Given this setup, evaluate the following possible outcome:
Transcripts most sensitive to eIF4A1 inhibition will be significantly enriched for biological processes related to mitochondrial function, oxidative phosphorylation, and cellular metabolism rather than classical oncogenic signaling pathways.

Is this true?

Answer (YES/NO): NO